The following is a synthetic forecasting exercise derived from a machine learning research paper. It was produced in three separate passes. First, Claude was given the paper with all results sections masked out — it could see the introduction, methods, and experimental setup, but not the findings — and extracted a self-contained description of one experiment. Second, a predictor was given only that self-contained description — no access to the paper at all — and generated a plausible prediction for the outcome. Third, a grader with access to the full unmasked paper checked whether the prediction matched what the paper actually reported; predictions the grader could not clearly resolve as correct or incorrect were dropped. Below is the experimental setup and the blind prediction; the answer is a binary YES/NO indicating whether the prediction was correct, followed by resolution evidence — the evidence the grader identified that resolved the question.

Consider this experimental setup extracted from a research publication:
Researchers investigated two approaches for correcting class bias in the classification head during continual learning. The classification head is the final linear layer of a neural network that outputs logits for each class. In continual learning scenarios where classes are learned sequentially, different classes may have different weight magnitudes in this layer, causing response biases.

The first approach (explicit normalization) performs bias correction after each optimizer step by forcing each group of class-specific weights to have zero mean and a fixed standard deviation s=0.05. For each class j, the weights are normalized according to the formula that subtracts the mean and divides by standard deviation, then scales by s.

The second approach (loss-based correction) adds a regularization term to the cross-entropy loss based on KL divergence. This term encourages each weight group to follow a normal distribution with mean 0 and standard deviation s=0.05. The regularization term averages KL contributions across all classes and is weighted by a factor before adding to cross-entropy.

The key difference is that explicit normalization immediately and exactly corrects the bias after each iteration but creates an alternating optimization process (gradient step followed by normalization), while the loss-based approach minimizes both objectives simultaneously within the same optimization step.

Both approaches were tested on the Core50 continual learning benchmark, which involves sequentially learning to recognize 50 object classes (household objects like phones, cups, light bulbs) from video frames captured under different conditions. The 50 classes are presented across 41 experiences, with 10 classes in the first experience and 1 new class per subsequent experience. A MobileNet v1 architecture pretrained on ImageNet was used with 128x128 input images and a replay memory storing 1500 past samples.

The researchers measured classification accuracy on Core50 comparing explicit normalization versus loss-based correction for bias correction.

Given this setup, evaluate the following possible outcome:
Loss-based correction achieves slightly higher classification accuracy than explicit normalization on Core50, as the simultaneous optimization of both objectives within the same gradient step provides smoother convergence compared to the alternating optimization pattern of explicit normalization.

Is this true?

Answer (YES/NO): YES